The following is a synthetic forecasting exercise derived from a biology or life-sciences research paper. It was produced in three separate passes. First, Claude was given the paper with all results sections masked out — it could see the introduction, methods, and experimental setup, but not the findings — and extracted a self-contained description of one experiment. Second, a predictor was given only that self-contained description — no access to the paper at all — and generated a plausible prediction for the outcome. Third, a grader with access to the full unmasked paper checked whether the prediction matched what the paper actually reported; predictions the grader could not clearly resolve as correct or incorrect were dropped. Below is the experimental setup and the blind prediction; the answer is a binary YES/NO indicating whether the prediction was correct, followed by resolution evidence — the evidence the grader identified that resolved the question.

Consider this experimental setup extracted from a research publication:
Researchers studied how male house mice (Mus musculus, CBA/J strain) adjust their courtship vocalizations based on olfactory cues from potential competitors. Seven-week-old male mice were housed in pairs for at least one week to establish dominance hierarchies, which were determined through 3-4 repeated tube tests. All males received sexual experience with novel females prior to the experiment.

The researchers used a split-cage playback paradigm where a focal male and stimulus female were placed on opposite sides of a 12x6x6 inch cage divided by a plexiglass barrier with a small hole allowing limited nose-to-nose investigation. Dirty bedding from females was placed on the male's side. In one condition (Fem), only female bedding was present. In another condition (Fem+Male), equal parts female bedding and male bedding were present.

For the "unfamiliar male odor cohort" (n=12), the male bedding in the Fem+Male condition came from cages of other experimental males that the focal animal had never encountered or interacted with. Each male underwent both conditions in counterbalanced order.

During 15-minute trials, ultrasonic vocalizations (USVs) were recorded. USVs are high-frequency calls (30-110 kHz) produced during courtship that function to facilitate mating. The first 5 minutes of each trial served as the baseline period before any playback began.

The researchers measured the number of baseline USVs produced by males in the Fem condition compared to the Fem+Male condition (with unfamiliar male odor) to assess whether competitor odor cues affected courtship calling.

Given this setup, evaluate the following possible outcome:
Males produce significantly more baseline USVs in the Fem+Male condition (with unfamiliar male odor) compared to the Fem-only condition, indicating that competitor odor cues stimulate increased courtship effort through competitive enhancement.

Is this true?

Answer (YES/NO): NO